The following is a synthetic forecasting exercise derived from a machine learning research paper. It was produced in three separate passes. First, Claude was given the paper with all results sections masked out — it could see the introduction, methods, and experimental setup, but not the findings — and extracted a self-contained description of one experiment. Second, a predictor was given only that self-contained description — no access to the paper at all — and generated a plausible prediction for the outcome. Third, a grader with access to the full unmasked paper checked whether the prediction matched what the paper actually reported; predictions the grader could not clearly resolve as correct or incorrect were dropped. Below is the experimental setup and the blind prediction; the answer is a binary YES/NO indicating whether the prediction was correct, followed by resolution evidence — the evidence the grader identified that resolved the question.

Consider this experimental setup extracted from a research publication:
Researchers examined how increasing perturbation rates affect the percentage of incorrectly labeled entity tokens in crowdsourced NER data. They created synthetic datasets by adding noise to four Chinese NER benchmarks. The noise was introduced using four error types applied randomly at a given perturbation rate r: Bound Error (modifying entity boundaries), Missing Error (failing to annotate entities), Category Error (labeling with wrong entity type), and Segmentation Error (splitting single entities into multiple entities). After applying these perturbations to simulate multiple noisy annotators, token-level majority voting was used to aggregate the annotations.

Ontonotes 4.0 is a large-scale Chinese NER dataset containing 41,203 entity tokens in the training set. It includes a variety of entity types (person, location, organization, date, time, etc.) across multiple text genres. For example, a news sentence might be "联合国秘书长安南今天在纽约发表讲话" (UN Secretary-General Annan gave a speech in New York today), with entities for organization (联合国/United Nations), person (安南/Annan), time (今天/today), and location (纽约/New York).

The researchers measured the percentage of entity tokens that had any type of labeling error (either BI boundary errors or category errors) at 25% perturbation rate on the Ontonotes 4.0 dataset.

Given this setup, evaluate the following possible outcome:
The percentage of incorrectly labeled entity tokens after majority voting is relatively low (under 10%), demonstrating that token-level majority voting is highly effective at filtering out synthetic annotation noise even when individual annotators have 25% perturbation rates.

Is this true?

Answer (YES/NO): NO